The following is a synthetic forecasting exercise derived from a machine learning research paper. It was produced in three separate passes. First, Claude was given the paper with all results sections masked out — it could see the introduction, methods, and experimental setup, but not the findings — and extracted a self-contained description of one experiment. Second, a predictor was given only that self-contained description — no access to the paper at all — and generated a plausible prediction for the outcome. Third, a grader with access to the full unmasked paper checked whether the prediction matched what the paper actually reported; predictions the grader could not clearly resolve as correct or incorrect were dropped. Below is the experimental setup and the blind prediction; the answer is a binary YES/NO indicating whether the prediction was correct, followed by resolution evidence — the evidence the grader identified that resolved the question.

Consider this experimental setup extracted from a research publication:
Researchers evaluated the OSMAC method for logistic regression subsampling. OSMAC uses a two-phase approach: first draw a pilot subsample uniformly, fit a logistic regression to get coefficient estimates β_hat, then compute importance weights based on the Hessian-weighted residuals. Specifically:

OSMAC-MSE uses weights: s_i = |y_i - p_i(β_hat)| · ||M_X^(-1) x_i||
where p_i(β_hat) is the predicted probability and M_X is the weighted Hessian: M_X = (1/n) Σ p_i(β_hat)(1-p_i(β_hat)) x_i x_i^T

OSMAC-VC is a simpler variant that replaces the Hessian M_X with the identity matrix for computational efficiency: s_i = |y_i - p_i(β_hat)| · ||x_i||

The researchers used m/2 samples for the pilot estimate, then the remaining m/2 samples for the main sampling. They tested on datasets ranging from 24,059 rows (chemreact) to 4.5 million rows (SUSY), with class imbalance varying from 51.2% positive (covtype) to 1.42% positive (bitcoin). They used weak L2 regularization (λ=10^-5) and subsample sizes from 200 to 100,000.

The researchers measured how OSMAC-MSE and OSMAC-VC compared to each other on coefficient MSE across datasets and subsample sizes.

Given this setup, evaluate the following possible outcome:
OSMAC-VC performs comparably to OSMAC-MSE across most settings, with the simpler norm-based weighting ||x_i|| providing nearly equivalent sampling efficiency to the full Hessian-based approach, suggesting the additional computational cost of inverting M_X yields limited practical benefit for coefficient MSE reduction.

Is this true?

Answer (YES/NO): YES